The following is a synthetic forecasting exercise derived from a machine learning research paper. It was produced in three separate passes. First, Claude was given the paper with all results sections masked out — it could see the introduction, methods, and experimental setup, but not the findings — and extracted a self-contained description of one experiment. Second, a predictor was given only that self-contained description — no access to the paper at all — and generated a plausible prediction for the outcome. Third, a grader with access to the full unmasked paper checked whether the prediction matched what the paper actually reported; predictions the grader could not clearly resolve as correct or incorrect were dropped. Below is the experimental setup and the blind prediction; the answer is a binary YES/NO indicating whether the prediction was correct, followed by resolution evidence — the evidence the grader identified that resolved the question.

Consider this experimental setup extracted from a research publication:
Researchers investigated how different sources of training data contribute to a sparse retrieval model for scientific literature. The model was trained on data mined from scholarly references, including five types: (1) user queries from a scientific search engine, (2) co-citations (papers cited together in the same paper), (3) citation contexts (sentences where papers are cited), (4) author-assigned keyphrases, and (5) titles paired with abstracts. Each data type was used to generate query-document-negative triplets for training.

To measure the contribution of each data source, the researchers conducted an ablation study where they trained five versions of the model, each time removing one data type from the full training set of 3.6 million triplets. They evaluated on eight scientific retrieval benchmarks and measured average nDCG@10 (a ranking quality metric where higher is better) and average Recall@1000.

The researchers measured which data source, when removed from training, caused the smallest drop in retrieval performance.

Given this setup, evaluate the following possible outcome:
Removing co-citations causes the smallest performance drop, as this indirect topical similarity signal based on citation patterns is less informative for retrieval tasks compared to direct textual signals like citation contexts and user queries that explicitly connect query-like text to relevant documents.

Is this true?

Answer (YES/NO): NO